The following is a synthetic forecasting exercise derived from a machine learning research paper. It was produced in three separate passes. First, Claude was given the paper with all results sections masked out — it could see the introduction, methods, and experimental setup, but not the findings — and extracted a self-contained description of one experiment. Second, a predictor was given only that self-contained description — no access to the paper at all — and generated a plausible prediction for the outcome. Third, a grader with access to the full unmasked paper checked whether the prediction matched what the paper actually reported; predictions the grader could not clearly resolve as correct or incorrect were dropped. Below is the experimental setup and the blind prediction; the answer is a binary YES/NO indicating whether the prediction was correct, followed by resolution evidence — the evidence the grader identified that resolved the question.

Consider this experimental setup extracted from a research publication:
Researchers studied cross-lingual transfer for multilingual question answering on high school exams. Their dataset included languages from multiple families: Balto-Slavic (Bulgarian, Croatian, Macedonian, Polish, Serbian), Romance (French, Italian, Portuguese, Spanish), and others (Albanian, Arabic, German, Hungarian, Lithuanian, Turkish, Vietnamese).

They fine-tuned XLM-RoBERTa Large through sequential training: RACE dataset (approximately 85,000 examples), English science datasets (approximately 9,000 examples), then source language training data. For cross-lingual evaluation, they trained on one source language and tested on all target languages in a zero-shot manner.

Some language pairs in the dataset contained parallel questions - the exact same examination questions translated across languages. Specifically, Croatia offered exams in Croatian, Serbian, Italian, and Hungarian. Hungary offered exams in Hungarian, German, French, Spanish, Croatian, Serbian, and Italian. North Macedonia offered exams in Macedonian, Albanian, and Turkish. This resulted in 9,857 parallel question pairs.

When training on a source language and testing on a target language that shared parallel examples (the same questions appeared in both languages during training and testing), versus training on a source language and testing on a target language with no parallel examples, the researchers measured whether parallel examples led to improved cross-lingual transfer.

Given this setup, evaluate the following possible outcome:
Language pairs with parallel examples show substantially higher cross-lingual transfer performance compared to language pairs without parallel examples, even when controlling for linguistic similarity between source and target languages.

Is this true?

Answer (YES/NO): NO